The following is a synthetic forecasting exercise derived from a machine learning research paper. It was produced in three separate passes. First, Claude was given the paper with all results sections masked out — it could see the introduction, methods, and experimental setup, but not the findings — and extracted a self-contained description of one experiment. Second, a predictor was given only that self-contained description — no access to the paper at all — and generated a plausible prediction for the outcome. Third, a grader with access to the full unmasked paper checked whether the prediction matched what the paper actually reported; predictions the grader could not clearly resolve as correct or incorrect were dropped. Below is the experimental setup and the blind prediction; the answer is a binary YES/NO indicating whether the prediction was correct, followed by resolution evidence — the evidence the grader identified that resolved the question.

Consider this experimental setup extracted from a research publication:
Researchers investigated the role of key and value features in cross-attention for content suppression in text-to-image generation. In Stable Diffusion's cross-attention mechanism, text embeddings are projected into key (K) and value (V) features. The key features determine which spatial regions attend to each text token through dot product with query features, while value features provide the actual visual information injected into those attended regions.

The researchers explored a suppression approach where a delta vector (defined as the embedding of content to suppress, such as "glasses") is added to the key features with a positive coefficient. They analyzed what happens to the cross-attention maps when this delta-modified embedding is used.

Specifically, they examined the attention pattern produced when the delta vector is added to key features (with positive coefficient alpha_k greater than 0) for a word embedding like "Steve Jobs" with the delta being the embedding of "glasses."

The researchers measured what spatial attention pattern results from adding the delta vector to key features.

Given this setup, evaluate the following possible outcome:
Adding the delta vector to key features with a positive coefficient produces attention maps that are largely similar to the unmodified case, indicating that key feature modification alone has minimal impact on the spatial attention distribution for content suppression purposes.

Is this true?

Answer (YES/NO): NO